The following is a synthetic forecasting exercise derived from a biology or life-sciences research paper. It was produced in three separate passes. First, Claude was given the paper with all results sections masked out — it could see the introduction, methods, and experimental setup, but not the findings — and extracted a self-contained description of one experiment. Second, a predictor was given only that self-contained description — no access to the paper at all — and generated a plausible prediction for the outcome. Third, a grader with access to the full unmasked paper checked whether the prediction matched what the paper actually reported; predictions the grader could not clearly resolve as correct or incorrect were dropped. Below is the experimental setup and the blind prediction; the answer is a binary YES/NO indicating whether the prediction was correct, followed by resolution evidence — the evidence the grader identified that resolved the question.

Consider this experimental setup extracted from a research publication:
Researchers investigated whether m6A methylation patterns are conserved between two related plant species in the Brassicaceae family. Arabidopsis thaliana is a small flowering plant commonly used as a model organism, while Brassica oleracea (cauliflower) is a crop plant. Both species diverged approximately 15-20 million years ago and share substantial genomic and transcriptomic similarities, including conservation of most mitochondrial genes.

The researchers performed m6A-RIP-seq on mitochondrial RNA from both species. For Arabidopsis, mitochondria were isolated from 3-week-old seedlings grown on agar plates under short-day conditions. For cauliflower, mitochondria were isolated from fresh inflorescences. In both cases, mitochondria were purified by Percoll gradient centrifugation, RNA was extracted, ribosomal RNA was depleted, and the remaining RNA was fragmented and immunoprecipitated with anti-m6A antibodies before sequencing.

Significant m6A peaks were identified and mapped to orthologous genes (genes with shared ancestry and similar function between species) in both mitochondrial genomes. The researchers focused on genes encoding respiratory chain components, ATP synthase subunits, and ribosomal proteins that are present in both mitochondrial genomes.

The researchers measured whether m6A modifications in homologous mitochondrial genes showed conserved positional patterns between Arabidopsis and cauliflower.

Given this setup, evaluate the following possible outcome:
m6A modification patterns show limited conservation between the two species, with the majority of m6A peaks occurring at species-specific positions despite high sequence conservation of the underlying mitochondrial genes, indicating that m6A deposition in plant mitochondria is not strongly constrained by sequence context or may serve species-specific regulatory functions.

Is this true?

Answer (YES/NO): NO